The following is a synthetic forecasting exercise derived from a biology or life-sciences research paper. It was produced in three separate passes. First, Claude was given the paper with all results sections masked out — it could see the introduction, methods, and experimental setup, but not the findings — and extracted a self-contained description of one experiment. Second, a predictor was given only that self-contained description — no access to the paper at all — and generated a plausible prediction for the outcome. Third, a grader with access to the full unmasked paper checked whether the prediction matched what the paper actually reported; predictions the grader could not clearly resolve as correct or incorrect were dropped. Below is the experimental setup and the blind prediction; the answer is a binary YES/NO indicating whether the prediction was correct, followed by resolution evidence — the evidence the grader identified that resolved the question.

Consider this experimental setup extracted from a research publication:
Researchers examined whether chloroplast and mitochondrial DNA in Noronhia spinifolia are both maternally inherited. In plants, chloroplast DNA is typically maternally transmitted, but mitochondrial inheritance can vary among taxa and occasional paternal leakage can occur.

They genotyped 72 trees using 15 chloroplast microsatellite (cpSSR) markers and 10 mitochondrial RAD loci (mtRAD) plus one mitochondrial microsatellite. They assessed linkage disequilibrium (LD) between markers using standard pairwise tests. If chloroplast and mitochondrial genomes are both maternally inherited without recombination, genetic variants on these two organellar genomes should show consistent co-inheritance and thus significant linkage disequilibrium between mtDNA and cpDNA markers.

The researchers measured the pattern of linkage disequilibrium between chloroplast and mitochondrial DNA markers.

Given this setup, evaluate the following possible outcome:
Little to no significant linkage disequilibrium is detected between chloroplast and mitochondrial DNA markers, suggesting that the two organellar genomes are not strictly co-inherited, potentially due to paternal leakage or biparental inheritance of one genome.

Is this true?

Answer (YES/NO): NO